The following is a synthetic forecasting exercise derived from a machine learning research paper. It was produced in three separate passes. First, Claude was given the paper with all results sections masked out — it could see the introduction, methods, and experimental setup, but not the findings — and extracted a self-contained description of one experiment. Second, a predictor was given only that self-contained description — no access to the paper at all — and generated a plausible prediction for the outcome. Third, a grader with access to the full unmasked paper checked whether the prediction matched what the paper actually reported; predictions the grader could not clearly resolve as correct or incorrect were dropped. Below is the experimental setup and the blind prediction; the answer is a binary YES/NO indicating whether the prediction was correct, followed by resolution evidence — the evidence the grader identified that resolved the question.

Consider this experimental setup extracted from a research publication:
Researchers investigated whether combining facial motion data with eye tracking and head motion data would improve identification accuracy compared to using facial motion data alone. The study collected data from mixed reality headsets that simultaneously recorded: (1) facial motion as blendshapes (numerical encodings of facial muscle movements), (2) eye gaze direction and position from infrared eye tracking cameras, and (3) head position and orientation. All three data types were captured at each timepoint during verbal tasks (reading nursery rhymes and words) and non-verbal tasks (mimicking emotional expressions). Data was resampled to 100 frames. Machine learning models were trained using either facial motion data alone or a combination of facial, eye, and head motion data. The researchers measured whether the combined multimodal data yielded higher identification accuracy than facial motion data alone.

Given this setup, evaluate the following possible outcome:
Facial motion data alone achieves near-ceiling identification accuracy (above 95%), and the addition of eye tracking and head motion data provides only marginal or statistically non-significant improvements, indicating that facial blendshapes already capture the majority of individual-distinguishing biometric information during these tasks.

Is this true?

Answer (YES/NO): NO